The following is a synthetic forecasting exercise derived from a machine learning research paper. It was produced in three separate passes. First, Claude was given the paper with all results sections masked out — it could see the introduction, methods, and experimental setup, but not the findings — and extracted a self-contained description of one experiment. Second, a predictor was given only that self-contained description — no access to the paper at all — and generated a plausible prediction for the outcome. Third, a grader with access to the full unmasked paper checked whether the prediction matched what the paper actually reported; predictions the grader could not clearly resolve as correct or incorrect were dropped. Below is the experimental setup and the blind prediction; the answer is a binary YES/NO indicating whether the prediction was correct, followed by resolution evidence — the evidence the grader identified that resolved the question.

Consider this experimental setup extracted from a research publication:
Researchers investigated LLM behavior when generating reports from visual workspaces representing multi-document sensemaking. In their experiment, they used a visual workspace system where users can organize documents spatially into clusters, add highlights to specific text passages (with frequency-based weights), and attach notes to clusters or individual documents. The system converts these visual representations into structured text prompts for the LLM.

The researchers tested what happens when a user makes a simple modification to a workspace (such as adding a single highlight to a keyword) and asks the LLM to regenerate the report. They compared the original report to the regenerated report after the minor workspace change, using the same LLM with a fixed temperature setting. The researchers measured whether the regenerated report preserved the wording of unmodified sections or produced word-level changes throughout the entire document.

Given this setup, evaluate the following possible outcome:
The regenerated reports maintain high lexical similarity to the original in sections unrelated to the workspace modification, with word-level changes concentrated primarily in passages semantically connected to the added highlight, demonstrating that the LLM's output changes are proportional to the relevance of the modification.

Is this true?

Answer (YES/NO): NO